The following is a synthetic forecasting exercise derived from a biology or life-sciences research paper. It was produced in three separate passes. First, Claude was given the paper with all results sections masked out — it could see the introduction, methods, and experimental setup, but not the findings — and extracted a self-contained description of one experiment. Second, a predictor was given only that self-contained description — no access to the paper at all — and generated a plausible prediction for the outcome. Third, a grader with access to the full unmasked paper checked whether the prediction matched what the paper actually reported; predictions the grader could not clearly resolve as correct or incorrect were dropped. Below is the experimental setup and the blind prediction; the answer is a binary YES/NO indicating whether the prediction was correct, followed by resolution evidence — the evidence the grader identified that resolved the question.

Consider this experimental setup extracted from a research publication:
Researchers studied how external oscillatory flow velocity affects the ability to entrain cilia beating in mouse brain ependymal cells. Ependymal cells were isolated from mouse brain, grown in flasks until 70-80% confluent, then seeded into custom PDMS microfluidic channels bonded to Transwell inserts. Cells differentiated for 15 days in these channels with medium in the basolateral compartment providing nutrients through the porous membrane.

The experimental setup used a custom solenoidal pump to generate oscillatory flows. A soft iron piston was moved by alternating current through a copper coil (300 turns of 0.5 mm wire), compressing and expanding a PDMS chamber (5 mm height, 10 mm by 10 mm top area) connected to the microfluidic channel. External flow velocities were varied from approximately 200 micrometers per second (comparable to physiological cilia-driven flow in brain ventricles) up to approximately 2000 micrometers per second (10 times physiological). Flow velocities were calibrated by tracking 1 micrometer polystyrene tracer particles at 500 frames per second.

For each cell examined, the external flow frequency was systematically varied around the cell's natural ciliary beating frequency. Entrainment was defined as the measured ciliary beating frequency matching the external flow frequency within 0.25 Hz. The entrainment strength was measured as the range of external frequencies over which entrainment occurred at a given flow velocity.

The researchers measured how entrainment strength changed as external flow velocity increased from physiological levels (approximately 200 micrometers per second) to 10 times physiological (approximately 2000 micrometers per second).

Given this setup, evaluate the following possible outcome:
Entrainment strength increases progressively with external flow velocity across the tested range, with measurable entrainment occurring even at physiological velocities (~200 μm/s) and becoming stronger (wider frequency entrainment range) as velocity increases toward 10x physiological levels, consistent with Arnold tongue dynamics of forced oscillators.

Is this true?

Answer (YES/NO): YES